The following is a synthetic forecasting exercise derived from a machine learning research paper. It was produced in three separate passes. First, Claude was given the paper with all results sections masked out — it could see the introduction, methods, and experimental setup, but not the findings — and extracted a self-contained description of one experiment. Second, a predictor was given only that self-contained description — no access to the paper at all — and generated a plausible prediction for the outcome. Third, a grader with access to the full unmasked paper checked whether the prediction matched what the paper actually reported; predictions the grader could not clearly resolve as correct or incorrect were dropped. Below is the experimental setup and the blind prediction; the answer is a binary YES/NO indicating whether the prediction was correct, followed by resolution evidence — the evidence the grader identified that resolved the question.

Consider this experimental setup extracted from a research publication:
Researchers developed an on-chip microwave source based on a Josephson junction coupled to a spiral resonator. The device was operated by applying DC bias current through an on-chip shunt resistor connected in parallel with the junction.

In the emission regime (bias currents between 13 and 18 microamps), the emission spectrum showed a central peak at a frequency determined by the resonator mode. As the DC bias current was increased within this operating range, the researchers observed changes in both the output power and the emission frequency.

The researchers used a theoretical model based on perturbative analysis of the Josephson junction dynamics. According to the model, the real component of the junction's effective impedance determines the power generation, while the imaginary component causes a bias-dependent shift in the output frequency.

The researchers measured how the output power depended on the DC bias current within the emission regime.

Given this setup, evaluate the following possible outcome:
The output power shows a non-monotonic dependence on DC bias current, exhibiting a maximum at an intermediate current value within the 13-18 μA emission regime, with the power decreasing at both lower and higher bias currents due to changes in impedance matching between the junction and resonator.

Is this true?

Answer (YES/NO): NO